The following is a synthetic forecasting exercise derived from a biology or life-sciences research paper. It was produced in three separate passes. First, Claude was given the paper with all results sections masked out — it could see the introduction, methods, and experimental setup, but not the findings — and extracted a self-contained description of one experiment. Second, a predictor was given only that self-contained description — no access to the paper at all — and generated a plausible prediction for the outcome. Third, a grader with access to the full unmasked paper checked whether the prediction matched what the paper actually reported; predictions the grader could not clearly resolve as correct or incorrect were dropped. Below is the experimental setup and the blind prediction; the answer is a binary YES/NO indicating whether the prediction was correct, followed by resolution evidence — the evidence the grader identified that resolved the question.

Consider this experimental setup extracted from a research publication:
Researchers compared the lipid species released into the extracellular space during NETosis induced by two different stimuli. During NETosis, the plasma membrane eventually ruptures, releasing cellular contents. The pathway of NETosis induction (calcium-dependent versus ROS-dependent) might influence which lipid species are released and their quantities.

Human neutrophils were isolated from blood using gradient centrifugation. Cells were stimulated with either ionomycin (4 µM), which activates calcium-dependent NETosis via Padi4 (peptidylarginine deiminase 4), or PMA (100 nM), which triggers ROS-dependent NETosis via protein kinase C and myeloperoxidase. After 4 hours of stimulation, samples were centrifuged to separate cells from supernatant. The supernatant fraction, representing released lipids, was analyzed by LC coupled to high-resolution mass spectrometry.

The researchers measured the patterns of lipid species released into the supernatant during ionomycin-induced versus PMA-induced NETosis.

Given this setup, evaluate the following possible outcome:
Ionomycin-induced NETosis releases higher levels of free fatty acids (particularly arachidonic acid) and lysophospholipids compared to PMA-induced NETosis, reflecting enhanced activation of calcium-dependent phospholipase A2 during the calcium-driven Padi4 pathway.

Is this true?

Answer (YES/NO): YES